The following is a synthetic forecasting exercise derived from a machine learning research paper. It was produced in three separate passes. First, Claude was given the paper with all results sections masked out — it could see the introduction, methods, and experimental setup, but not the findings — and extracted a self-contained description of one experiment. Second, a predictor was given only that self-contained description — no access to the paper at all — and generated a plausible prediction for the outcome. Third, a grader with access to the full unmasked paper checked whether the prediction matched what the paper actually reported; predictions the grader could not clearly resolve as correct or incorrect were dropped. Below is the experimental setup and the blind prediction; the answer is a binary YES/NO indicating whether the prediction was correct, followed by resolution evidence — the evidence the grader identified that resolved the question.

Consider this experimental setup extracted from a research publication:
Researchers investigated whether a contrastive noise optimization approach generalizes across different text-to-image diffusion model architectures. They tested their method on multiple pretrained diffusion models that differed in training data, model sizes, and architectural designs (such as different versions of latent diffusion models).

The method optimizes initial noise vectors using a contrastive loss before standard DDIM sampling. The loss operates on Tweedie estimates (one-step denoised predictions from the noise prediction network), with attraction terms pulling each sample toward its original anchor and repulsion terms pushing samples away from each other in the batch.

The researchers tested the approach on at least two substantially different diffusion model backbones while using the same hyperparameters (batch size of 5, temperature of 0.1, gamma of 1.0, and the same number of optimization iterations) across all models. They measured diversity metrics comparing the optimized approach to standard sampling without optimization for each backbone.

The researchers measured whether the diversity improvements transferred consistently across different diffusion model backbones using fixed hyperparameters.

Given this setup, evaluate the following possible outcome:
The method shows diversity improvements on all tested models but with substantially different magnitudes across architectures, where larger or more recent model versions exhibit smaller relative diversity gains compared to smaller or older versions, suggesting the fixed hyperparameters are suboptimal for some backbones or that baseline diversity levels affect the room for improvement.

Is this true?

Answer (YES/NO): NO